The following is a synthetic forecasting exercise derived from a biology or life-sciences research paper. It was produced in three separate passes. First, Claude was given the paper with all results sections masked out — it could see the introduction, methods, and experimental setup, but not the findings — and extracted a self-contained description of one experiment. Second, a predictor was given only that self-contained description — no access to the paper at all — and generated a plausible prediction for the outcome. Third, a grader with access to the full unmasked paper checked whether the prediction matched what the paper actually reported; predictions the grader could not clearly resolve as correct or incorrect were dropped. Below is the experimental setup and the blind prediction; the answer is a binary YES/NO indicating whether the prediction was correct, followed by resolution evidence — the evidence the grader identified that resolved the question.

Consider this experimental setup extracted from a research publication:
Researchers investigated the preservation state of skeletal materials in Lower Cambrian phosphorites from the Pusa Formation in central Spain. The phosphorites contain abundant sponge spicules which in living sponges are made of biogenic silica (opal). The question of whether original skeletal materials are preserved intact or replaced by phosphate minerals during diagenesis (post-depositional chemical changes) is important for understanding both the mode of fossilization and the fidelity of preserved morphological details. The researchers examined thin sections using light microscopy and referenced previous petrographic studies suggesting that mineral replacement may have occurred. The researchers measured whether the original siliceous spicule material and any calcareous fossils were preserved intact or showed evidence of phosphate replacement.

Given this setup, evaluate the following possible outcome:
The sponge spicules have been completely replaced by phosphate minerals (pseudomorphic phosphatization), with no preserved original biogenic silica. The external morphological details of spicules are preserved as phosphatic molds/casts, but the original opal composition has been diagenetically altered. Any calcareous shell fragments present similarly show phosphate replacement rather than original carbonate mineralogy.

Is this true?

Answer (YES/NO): NO